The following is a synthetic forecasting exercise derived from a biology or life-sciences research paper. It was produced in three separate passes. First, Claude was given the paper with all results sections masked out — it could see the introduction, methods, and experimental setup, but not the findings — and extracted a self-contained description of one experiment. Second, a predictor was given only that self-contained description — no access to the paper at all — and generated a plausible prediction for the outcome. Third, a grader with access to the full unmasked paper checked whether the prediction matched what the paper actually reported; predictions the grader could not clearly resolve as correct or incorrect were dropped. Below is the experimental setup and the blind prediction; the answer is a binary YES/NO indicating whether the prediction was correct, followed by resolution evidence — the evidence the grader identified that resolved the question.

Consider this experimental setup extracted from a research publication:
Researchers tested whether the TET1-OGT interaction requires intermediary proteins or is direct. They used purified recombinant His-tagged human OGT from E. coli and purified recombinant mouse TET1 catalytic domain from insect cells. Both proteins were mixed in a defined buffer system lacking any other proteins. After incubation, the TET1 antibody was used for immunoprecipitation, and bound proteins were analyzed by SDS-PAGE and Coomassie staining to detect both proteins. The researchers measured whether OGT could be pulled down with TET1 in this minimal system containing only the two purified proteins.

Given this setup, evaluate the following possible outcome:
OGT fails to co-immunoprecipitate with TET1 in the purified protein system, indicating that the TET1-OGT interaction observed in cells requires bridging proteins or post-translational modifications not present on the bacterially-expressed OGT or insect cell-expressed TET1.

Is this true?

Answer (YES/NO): NO